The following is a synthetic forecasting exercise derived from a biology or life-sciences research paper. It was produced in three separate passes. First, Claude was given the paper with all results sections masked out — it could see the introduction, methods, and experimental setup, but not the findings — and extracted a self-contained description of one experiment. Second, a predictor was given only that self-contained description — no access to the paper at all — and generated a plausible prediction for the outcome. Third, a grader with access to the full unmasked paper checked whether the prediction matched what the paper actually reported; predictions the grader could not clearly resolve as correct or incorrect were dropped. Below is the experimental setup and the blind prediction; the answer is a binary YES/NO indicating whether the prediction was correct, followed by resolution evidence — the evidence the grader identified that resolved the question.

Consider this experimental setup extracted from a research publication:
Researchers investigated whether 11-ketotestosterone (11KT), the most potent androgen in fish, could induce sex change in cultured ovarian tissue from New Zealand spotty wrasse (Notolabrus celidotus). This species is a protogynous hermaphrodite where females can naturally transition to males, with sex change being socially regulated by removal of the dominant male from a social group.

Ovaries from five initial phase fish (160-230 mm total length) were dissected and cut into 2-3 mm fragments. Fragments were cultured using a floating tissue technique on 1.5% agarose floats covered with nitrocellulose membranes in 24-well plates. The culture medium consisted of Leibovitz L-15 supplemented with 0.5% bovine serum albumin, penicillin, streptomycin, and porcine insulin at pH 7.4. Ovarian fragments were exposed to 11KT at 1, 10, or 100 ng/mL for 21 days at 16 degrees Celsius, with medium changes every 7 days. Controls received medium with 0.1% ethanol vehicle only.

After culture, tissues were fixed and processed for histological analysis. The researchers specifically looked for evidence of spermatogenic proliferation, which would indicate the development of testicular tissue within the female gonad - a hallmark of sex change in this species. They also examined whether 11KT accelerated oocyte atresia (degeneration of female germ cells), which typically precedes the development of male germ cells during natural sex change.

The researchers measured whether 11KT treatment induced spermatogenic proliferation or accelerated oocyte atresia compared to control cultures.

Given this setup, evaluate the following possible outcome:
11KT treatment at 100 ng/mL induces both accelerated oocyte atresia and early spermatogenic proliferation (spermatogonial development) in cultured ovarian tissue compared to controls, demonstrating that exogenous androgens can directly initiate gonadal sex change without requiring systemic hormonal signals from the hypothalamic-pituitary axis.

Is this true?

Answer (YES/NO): NO